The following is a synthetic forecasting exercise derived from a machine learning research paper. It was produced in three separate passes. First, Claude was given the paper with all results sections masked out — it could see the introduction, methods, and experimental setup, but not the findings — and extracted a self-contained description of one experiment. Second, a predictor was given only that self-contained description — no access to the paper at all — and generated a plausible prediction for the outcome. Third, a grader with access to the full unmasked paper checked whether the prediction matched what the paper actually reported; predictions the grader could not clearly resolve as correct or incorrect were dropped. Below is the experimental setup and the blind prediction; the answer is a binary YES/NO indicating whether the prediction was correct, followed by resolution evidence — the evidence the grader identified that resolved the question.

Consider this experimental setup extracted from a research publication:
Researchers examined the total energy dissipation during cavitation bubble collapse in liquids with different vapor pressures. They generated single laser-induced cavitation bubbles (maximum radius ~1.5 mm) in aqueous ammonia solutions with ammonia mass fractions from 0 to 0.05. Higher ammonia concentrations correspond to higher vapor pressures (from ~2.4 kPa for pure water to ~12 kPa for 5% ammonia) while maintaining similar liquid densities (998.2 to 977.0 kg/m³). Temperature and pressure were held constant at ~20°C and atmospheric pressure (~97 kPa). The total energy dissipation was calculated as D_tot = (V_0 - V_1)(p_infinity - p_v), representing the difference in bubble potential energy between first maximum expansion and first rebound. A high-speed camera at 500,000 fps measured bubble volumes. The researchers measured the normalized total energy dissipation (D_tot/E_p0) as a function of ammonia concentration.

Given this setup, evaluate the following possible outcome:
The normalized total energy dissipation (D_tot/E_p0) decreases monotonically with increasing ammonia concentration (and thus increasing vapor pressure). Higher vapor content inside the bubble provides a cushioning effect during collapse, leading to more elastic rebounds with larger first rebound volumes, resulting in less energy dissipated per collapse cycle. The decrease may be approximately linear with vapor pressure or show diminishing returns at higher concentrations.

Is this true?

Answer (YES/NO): YES